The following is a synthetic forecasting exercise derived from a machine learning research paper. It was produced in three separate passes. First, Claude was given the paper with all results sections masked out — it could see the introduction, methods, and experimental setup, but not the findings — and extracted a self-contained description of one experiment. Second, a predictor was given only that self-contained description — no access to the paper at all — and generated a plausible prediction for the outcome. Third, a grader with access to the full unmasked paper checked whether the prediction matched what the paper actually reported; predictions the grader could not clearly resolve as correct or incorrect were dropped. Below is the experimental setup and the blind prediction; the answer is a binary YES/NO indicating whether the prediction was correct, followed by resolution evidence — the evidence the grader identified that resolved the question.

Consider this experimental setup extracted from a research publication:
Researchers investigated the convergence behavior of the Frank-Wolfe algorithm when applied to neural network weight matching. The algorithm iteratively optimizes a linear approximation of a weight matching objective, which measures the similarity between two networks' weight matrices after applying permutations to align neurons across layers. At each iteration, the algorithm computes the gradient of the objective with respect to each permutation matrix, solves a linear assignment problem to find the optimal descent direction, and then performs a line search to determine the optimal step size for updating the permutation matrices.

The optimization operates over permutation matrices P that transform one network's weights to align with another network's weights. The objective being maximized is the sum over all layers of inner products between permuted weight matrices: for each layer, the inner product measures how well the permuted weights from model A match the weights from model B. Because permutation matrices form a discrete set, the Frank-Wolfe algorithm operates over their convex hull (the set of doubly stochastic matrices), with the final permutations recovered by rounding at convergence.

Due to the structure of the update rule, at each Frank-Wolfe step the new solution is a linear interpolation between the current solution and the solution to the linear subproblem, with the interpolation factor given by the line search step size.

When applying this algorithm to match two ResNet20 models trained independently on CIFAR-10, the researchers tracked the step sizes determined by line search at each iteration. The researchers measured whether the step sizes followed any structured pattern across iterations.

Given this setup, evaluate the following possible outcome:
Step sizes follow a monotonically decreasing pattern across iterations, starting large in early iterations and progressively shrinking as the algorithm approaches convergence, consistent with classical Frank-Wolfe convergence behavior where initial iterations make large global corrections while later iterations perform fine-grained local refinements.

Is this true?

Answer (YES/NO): NO